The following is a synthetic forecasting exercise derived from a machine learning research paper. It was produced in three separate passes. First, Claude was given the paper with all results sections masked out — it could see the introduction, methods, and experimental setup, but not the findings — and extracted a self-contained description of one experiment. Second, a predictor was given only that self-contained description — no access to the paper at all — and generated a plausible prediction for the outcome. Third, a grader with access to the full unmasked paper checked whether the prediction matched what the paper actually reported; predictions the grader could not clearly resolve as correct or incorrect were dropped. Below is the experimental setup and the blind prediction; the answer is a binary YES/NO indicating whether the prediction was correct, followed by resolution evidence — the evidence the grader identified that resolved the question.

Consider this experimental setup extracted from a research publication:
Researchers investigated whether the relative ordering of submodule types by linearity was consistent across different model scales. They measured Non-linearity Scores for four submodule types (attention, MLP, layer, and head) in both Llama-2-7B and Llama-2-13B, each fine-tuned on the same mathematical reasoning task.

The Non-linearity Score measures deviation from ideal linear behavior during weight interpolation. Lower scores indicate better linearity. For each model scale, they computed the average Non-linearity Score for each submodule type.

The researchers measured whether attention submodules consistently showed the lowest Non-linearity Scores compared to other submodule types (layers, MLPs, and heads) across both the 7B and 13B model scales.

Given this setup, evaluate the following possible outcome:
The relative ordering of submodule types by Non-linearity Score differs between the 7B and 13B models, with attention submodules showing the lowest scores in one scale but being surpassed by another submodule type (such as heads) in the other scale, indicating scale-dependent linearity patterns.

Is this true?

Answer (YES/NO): NO